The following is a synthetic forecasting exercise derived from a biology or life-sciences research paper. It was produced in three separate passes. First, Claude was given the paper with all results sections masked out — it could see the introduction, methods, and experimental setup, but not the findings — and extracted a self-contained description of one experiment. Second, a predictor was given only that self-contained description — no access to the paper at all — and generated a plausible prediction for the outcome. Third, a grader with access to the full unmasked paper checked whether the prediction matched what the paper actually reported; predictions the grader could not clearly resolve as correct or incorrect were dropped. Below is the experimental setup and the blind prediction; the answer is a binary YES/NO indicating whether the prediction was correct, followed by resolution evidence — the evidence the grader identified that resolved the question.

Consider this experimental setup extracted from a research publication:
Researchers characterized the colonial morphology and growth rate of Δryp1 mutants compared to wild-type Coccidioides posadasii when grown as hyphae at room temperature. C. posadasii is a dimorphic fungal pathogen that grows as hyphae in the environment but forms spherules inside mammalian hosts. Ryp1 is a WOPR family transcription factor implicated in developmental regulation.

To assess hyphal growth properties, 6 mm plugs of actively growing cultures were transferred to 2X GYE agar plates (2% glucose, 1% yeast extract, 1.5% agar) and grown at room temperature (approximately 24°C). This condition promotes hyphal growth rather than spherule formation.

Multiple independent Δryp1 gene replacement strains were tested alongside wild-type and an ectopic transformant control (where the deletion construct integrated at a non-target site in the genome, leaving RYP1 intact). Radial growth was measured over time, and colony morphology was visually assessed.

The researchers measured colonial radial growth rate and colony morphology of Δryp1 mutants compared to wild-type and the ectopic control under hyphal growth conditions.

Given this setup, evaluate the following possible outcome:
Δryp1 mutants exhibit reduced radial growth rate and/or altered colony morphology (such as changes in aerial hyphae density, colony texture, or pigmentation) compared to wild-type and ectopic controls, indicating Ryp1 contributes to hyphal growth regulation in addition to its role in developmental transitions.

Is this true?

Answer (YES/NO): YES